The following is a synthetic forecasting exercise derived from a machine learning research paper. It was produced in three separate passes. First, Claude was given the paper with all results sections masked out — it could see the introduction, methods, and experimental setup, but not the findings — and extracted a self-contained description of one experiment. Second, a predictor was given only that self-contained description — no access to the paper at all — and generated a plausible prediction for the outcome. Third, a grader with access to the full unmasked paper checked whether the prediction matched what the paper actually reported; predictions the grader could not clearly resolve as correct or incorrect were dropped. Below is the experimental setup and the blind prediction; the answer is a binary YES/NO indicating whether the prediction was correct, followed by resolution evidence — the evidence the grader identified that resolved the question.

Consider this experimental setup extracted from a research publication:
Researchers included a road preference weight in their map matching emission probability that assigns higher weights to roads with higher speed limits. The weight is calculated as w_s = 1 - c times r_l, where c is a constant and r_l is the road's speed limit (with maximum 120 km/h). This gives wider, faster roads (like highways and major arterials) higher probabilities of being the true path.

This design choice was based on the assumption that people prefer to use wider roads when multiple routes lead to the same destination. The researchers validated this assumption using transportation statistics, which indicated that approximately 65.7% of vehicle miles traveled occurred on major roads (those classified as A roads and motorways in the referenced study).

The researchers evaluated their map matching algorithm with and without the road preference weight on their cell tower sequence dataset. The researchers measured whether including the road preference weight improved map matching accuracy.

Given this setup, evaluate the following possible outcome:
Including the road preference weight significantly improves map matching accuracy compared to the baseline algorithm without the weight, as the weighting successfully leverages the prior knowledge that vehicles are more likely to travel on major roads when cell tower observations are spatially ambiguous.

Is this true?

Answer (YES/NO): YES